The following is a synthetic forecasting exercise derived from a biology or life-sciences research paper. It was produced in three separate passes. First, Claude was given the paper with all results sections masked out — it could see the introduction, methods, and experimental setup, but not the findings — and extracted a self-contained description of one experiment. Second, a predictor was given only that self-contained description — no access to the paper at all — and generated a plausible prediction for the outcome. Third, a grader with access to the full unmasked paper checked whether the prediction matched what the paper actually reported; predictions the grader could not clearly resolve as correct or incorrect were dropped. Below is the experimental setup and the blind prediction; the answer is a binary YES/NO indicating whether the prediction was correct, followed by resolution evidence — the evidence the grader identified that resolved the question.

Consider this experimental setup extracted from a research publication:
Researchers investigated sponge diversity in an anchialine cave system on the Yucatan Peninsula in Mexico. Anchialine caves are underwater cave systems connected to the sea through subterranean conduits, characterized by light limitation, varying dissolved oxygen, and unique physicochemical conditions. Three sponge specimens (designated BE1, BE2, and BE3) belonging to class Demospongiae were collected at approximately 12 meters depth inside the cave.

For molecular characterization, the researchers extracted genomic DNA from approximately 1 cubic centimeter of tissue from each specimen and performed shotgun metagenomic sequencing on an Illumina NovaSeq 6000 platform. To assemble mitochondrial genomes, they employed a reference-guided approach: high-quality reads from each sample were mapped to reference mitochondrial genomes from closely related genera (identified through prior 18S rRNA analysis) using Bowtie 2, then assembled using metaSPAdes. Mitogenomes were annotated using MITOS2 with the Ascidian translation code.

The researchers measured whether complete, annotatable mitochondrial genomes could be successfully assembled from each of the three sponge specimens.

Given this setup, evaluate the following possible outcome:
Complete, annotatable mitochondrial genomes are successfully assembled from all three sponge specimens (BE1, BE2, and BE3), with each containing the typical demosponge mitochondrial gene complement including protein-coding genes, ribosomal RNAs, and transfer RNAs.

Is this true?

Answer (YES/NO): NO